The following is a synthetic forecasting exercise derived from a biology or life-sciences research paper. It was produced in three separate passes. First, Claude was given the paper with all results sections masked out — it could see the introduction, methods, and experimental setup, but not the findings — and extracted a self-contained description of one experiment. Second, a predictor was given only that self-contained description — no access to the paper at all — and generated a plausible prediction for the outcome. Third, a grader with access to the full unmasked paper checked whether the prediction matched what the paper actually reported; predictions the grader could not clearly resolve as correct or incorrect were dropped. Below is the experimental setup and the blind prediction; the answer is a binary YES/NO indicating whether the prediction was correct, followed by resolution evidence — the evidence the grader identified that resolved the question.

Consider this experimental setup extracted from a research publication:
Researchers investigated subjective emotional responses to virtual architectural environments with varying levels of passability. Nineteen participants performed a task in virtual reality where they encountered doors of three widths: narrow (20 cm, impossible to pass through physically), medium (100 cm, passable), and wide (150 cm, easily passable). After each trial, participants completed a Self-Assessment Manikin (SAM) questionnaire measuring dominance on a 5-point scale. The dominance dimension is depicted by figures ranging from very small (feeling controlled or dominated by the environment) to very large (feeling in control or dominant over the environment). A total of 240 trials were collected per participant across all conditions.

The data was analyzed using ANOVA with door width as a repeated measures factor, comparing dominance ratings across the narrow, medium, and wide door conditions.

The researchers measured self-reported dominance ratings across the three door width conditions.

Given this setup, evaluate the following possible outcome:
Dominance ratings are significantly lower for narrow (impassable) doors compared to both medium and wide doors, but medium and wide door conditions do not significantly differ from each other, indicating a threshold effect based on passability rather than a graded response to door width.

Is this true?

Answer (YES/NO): YES